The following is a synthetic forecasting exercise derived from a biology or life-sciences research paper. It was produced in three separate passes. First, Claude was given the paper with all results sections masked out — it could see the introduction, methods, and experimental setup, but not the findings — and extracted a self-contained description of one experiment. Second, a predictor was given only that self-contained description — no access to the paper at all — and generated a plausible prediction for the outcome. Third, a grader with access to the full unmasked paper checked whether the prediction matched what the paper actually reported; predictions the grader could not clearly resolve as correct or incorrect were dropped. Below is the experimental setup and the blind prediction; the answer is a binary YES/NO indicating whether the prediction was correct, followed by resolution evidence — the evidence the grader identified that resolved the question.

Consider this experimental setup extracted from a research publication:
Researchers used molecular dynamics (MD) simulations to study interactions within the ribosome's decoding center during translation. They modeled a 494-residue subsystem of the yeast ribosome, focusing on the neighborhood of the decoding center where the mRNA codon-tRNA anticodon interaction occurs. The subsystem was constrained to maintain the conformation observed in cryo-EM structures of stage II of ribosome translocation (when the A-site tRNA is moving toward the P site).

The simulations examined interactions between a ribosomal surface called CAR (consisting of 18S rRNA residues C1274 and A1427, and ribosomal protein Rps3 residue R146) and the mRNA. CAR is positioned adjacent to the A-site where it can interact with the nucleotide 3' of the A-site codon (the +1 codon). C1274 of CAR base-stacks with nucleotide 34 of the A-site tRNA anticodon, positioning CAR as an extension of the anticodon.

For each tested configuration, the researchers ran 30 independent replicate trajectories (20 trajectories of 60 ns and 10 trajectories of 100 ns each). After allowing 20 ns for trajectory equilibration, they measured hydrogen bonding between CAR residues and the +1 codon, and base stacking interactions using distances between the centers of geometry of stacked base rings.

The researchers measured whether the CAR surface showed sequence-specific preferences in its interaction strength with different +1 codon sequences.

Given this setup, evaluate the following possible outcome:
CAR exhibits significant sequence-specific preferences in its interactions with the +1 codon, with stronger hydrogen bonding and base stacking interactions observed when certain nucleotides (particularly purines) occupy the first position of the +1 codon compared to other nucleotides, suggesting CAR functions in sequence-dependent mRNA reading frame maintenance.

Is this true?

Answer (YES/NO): NO